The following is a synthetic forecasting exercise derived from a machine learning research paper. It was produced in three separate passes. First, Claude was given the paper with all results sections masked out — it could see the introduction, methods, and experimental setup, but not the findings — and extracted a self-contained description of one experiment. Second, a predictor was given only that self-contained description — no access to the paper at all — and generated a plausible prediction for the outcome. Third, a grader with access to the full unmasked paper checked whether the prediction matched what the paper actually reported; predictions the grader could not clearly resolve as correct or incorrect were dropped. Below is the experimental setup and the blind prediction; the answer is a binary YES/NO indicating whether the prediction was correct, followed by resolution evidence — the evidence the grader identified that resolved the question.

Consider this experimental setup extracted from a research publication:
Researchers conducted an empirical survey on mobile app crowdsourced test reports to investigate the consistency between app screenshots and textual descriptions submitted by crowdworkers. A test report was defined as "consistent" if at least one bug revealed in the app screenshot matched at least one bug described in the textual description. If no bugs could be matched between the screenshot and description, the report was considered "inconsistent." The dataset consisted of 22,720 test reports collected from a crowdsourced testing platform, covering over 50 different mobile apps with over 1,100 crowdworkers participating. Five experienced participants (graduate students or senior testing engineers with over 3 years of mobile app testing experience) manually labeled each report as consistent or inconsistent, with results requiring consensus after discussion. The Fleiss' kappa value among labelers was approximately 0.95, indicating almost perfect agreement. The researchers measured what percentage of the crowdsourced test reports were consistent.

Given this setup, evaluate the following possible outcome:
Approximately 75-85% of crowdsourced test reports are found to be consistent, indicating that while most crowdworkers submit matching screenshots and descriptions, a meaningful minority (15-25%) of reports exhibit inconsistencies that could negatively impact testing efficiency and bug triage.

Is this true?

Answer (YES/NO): NO